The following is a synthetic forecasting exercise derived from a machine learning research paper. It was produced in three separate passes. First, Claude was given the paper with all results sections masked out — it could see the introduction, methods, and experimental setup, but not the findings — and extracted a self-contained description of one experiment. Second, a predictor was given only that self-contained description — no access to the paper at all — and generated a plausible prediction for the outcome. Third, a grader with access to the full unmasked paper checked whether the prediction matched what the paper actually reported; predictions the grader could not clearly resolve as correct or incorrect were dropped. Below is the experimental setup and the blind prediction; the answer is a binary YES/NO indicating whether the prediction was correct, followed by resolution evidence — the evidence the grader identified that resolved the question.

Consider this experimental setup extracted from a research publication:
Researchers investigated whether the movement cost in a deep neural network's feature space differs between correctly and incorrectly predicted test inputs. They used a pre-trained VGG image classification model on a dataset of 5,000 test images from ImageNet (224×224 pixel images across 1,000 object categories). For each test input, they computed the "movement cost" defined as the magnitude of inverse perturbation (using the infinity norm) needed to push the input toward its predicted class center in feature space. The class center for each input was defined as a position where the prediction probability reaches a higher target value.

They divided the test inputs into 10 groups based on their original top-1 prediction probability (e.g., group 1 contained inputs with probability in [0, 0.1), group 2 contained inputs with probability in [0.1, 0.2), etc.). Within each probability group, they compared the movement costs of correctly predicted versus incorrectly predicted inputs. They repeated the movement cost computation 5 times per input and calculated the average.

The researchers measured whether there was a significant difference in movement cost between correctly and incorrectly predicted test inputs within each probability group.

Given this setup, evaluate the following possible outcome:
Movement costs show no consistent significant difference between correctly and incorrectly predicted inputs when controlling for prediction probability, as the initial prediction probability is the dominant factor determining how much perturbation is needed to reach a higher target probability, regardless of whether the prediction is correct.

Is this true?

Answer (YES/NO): NO